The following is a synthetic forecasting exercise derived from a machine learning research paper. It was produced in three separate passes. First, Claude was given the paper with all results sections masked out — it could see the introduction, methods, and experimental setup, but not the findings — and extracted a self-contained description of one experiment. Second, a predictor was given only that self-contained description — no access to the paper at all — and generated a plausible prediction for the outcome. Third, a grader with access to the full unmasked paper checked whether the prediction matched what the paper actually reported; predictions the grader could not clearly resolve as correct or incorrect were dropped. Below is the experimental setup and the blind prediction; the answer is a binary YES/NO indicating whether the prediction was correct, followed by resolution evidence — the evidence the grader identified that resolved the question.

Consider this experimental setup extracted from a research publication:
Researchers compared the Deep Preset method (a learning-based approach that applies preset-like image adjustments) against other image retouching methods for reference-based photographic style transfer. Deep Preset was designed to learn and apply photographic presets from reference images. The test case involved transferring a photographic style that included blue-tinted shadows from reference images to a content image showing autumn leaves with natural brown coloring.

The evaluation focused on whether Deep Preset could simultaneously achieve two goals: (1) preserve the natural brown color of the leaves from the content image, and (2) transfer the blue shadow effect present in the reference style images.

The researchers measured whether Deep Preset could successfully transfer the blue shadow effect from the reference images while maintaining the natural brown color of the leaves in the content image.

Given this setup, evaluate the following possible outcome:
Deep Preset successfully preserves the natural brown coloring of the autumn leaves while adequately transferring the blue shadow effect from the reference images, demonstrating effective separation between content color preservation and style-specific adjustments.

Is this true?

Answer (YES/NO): NO